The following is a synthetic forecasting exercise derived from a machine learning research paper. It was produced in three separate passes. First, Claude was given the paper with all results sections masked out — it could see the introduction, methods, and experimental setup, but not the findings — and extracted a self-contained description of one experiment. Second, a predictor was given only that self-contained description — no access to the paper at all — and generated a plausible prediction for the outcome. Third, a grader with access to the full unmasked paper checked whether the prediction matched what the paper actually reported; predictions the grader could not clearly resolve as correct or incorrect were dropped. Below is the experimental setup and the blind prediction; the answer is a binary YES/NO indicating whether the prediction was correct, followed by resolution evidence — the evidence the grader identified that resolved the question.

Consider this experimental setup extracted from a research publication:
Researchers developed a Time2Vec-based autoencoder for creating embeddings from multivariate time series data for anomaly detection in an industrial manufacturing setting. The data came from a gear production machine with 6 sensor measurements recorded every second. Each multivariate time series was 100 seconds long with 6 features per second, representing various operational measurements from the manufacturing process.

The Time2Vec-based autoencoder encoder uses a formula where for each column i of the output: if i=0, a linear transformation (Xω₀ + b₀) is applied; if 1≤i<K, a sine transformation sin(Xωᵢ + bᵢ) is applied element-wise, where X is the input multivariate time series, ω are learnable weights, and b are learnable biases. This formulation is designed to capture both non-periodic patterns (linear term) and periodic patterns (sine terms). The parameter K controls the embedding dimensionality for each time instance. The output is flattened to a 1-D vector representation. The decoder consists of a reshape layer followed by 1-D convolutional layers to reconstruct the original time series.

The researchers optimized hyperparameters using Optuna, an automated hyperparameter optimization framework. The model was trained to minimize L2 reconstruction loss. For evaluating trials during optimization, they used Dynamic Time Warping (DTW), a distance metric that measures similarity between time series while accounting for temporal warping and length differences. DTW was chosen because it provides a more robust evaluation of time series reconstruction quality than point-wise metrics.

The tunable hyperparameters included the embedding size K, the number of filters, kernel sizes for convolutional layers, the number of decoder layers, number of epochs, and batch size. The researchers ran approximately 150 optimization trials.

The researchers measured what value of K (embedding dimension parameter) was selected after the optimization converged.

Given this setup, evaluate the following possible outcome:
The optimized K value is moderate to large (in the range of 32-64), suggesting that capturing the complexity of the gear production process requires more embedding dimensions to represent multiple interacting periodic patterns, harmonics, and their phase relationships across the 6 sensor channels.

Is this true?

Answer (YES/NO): NO